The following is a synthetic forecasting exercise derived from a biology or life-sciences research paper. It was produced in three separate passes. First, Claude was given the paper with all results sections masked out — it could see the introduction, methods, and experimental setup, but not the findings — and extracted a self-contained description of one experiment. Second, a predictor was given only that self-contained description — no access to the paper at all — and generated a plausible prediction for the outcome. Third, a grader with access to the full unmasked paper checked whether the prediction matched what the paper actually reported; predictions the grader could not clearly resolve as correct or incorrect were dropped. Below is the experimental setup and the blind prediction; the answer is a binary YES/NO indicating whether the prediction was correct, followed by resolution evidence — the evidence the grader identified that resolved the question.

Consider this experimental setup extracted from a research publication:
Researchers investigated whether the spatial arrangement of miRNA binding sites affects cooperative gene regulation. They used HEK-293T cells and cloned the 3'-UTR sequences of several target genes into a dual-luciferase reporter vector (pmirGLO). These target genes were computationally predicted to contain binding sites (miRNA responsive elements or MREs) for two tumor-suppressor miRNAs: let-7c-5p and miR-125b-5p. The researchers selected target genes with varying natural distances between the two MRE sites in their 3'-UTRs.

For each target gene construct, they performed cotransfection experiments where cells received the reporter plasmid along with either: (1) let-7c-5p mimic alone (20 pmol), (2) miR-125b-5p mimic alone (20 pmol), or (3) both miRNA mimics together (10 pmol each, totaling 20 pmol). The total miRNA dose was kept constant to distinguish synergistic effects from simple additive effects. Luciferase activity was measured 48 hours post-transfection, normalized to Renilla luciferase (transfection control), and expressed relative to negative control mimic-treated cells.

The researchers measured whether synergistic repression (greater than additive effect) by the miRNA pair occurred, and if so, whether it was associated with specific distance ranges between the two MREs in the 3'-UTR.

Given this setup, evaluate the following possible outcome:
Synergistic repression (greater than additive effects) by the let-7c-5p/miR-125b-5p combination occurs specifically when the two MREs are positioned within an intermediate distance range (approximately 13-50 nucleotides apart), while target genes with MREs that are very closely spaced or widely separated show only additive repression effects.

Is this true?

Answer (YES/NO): NO